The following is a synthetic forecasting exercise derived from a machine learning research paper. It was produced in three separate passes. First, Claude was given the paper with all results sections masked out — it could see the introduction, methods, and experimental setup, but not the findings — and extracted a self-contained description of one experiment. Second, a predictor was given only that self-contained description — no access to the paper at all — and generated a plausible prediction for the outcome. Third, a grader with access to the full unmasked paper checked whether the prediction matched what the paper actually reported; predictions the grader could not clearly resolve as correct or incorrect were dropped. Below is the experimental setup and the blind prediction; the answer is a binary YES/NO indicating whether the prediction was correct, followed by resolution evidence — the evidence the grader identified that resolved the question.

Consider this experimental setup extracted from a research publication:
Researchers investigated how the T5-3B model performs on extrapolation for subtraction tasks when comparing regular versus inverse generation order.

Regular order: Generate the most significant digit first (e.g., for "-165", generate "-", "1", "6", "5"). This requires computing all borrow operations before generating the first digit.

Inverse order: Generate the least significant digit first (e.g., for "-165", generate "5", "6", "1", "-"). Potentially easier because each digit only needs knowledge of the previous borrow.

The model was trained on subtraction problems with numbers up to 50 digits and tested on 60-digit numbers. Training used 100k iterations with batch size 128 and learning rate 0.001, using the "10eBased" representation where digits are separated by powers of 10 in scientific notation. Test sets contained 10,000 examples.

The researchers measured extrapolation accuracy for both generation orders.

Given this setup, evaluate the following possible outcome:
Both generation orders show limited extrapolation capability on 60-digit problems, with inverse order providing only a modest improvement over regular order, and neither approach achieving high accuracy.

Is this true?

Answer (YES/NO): NO